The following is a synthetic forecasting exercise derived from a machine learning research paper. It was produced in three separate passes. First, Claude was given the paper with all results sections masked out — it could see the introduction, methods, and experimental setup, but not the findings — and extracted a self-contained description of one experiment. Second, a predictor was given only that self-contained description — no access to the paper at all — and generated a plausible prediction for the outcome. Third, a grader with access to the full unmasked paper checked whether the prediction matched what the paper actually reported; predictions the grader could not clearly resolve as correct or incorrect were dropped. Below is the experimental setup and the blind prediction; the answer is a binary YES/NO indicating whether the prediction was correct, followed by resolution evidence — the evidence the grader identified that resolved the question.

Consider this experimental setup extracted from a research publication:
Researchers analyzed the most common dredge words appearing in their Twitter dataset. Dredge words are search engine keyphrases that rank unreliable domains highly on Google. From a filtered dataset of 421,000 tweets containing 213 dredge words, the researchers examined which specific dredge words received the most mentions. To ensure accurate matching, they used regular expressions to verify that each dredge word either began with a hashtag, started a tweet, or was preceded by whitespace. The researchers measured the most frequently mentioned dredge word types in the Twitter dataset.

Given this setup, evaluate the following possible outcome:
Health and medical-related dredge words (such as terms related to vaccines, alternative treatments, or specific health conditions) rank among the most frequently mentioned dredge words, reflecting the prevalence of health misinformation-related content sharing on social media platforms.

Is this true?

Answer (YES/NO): NO